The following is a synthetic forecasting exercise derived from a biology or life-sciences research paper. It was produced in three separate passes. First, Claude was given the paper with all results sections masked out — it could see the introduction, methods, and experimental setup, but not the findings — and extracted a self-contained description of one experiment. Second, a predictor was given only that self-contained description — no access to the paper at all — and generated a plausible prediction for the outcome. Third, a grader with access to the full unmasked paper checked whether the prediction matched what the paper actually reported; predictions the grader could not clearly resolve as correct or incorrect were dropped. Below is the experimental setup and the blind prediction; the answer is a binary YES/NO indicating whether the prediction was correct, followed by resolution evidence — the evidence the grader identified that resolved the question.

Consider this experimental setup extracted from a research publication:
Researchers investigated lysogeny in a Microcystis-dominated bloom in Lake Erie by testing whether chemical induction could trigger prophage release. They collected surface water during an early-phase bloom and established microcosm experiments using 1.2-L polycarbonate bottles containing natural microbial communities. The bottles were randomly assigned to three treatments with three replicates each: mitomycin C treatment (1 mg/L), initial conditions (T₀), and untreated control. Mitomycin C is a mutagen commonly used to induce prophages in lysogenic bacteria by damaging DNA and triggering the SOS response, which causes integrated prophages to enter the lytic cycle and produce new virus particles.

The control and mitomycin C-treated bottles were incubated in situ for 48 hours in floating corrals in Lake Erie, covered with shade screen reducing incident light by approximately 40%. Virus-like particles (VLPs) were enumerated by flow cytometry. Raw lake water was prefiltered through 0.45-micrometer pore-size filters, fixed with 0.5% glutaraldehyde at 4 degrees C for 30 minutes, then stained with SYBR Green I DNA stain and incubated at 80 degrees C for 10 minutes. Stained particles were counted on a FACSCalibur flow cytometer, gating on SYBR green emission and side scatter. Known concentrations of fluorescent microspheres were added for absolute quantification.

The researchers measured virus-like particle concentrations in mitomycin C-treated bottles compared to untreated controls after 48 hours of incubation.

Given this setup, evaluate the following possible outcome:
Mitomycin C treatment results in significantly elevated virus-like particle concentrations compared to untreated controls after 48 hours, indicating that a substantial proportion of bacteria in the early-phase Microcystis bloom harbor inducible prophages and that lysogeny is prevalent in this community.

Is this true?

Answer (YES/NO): NO